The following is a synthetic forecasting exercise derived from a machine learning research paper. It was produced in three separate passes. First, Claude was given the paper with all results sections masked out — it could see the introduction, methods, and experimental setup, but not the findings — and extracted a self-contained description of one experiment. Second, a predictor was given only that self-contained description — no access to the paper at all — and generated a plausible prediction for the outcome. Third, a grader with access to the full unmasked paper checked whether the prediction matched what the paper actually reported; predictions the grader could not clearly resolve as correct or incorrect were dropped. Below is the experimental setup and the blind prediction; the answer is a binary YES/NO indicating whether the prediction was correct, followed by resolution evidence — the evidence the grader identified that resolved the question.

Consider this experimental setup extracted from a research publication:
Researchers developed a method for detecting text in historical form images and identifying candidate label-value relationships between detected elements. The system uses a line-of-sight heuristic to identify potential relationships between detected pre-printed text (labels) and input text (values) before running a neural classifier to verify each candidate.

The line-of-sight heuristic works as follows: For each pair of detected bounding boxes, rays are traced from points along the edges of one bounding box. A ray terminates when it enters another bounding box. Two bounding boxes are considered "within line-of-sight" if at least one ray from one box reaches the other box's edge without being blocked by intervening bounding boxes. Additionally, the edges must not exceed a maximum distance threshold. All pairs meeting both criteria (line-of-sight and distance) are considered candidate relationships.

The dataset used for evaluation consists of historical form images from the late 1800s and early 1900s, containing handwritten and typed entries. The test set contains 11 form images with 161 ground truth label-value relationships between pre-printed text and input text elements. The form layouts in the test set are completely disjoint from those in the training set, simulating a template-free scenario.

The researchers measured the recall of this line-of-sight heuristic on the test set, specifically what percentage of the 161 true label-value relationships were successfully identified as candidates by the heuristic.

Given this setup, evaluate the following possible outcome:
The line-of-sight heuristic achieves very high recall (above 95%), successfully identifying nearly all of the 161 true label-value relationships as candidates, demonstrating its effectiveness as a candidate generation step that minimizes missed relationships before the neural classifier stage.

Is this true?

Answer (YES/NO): YES